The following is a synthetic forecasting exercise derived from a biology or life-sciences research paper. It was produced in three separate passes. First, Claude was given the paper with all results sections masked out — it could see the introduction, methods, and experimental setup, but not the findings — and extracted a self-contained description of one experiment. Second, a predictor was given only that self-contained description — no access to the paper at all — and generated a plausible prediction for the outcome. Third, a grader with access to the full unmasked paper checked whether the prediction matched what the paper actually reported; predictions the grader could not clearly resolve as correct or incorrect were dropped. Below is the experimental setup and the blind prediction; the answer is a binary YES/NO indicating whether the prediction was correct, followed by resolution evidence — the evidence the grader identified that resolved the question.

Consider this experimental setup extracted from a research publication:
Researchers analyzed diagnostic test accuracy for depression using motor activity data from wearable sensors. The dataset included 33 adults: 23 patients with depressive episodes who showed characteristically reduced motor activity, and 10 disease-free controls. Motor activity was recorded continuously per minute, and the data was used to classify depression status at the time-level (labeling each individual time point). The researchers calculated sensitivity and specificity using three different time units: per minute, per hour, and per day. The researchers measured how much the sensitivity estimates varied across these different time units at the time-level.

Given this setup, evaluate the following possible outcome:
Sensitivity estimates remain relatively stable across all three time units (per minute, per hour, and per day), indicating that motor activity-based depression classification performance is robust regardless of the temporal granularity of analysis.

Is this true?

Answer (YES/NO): YES